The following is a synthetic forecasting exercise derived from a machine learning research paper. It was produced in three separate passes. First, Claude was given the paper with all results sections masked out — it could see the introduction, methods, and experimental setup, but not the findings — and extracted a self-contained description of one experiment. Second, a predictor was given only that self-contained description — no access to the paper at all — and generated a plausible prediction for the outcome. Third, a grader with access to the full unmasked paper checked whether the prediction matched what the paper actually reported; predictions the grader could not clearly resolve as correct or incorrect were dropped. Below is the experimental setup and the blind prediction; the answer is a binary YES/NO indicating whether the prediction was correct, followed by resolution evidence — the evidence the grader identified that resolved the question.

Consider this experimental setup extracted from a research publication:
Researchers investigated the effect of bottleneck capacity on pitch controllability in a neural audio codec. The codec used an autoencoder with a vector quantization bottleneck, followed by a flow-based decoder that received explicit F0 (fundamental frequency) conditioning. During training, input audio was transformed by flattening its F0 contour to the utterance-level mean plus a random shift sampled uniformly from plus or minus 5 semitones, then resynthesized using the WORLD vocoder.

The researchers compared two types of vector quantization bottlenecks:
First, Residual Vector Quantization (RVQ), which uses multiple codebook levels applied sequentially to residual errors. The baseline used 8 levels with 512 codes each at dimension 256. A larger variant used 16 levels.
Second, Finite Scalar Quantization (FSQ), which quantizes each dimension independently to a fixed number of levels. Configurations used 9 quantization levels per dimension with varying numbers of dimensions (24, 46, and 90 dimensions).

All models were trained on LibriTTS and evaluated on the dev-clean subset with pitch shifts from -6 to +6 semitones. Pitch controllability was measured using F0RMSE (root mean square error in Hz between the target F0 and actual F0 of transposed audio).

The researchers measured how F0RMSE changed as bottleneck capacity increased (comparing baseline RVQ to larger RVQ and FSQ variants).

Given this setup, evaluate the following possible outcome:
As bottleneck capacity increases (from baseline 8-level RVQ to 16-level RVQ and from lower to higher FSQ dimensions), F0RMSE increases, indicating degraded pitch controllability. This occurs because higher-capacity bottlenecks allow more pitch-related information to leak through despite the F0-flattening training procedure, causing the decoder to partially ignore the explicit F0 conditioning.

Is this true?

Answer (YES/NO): NO